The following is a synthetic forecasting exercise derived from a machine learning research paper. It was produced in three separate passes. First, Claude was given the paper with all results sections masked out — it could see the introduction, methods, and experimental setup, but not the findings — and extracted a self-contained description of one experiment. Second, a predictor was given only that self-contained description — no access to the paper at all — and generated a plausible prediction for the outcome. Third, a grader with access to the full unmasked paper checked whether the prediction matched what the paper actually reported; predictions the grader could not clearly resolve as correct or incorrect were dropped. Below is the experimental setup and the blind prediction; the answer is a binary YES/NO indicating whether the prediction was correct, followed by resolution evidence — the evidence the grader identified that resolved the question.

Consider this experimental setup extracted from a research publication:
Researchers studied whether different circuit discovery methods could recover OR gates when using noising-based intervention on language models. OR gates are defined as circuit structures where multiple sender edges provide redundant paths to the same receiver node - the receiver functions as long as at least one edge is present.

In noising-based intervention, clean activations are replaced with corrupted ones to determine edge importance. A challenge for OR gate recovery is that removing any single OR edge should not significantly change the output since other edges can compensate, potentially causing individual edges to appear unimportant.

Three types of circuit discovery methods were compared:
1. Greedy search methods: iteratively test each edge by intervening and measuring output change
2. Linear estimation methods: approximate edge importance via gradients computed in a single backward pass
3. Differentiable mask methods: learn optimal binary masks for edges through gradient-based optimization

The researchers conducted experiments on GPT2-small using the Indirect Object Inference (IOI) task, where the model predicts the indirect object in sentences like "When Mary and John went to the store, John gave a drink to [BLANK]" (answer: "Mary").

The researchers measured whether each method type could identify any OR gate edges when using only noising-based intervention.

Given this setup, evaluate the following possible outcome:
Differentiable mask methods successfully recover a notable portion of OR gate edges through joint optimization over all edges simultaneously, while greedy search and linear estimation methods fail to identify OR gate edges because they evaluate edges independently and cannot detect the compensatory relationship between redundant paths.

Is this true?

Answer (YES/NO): NO